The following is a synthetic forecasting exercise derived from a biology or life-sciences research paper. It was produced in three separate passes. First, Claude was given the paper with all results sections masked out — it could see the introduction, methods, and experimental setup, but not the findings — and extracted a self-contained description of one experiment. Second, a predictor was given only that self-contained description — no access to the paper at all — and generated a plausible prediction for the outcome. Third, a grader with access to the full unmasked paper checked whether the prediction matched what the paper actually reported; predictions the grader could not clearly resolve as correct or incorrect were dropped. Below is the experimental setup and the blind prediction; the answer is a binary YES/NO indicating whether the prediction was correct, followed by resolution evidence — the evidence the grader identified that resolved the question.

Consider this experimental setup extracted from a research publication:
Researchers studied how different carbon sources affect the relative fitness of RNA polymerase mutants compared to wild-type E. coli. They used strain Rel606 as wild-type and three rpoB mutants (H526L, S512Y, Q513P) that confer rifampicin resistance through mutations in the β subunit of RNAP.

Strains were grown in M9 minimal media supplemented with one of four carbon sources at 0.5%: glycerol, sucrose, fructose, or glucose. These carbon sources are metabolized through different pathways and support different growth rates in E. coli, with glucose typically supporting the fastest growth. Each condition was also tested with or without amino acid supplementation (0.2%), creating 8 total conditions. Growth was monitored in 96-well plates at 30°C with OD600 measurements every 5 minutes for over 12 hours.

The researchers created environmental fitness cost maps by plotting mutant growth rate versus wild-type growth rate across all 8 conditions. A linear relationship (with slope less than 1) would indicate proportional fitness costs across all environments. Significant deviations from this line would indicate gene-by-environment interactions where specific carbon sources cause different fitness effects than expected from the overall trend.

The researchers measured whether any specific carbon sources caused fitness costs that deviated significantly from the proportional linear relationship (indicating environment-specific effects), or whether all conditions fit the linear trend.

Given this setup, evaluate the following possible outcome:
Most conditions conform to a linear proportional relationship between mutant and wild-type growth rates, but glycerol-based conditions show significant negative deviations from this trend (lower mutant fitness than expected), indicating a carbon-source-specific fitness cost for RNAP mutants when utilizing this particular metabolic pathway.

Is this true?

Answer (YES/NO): NO